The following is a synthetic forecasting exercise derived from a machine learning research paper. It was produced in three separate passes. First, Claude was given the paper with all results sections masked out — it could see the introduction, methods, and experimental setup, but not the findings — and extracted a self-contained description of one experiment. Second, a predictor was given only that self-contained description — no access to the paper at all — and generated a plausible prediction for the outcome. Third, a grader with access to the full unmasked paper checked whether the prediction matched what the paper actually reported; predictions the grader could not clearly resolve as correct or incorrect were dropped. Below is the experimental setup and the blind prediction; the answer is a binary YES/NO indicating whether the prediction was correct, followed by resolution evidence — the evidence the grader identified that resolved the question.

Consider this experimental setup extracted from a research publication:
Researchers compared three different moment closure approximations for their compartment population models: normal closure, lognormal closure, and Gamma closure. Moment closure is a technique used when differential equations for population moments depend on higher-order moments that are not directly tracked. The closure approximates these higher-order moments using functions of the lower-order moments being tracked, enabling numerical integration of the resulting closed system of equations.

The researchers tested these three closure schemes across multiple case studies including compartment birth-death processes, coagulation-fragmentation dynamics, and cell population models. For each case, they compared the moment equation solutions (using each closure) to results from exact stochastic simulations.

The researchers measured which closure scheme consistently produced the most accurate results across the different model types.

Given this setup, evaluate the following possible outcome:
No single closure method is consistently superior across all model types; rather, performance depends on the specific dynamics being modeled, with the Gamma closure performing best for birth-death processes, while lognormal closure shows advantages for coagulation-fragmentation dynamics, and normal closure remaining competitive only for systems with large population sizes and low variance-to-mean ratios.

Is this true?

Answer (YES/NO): NO